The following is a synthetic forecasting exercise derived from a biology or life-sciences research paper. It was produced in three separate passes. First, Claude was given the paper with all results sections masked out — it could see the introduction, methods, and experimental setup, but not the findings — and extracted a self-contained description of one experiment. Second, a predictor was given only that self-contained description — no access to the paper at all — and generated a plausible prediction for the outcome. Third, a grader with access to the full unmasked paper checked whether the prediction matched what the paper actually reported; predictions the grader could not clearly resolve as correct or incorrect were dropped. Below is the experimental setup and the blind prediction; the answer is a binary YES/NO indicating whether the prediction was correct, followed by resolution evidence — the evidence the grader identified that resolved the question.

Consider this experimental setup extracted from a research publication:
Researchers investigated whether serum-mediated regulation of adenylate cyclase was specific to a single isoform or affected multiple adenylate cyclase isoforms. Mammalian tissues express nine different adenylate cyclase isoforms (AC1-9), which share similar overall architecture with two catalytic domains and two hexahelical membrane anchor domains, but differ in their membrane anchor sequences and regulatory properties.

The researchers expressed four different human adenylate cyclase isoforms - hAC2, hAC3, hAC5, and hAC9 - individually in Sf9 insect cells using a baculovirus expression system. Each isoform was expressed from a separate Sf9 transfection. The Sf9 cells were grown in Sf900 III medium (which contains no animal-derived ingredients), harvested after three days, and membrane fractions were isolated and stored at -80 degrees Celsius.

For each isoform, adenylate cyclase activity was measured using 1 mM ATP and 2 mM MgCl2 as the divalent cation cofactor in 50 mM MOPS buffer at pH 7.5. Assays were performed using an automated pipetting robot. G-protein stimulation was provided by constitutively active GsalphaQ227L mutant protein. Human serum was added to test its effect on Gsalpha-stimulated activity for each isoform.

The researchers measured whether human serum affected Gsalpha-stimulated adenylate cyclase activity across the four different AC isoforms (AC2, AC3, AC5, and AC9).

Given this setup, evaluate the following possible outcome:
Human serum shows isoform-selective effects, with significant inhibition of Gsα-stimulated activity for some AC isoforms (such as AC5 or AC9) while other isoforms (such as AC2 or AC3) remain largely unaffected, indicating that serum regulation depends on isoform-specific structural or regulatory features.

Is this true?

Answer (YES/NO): NO